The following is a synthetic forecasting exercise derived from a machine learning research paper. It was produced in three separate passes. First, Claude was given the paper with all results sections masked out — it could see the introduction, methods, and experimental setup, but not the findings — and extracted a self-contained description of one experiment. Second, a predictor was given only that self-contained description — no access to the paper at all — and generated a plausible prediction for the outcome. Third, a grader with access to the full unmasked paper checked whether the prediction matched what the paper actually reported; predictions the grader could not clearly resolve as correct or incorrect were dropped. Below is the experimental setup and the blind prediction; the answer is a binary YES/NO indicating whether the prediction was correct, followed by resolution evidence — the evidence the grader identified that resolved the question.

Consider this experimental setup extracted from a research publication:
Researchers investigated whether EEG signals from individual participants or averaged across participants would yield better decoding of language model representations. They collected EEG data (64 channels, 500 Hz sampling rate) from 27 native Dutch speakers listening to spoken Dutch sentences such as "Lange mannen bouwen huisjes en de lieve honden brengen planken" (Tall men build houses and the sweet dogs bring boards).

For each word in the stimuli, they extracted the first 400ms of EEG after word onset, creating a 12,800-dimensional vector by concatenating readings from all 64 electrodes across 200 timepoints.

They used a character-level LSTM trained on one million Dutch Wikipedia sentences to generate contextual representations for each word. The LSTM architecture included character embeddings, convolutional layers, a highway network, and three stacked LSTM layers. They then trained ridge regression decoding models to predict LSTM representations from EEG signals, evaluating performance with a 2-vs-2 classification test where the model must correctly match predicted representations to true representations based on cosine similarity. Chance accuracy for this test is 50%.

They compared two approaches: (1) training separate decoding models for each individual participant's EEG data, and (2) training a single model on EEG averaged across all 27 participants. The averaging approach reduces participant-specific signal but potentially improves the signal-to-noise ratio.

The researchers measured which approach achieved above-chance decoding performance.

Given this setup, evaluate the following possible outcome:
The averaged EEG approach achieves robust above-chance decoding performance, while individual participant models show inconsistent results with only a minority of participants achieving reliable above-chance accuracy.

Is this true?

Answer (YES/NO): NO